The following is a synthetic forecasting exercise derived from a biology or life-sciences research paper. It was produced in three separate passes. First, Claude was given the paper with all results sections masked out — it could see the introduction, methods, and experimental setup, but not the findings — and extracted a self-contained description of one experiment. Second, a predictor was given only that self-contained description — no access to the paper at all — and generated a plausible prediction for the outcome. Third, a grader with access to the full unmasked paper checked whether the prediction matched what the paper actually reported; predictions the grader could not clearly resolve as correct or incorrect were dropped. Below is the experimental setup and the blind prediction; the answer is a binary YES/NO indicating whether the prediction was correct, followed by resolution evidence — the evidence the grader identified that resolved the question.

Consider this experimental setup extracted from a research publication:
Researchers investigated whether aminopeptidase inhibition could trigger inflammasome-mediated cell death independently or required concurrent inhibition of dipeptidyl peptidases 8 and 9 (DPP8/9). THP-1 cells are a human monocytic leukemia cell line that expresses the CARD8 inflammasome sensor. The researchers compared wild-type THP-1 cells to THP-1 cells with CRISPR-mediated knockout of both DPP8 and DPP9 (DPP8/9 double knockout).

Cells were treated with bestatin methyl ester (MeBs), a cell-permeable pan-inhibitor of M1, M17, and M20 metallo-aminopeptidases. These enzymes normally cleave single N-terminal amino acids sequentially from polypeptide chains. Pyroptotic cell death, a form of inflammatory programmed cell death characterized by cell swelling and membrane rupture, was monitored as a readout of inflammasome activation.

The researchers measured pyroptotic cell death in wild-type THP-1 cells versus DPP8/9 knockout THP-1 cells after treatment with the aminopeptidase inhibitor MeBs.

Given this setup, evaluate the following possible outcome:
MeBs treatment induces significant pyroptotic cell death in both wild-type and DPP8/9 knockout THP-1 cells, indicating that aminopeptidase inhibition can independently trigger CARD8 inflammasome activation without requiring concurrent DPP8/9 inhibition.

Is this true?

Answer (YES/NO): NO